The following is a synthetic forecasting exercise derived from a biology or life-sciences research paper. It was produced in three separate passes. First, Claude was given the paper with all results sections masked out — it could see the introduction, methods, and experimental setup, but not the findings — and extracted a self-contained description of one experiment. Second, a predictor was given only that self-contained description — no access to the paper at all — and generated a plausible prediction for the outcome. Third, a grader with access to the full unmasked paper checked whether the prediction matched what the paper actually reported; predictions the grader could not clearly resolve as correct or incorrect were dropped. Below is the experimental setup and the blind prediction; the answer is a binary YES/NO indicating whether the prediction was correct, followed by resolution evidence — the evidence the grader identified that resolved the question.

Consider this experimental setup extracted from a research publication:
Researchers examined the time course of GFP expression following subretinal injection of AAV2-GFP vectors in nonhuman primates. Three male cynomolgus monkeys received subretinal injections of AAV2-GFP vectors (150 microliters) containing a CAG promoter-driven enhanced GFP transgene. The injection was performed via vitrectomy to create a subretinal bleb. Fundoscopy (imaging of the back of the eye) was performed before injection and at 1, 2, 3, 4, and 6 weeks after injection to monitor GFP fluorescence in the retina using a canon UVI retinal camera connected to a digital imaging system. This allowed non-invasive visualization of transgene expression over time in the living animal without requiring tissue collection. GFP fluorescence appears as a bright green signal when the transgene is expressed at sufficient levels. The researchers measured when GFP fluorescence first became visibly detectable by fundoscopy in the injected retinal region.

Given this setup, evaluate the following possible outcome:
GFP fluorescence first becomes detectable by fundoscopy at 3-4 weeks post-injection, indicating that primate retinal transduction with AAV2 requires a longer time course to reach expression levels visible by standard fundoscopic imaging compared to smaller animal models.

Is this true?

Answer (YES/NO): NO